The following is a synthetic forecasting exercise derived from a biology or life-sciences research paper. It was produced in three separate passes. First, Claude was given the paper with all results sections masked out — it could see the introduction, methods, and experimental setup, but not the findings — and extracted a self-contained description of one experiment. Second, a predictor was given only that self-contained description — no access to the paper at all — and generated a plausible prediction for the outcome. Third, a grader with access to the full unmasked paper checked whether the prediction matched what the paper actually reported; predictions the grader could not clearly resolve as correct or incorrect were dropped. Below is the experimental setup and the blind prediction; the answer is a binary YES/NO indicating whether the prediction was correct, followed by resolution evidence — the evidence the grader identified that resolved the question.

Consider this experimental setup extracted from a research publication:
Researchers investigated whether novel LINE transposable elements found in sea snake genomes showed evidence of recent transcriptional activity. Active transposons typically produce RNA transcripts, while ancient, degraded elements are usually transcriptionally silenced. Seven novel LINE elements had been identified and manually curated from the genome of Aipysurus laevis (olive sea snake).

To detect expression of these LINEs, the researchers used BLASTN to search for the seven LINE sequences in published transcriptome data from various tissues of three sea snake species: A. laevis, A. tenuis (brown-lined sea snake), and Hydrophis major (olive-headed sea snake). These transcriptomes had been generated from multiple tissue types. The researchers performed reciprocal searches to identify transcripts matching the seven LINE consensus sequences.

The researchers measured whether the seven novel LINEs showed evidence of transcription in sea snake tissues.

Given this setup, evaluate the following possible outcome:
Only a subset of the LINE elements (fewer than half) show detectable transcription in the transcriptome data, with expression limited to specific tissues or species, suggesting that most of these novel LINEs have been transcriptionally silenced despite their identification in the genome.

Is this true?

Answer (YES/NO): NO